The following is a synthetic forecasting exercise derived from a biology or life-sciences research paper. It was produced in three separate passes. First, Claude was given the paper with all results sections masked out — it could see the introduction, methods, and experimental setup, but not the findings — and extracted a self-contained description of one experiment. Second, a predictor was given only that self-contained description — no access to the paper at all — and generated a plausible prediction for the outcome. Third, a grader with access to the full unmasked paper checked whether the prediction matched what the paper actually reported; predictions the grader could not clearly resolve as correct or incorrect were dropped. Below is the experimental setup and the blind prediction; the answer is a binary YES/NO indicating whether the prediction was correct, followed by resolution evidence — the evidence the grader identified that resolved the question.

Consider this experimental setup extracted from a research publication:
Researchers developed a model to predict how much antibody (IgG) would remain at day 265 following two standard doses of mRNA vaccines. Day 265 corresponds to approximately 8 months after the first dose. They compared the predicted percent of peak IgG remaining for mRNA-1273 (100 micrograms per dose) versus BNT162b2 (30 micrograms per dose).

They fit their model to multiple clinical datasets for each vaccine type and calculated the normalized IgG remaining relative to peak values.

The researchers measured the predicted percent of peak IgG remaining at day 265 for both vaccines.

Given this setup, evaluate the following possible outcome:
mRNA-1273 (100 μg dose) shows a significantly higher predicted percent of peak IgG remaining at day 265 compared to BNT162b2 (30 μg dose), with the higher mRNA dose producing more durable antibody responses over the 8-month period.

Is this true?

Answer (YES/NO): NO